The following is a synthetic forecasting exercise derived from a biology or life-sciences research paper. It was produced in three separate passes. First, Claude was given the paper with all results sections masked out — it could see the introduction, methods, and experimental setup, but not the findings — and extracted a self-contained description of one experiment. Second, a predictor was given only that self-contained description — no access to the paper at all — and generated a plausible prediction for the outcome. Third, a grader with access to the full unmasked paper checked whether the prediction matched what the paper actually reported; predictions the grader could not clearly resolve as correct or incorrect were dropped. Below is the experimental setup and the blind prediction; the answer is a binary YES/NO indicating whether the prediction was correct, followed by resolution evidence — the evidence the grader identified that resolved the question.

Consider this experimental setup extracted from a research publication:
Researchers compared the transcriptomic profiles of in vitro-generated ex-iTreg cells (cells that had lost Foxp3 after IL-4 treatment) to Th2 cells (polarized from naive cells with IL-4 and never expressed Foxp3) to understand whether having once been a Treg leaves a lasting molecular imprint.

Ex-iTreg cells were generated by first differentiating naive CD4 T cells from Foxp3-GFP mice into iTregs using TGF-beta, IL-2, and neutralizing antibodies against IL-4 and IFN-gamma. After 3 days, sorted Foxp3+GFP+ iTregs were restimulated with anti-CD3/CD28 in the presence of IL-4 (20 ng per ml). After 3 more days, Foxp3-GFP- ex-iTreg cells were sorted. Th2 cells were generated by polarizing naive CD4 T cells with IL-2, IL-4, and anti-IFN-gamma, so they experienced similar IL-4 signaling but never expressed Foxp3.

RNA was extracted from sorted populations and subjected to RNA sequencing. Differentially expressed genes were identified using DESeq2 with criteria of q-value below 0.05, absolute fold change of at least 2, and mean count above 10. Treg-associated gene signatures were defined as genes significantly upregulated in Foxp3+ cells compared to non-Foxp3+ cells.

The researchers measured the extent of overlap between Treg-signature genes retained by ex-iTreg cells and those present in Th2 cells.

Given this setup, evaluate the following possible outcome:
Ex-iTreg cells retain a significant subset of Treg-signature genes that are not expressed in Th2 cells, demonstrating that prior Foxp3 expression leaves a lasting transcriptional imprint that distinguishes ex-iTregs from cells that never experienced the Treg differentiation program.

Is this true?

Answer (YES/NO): YES